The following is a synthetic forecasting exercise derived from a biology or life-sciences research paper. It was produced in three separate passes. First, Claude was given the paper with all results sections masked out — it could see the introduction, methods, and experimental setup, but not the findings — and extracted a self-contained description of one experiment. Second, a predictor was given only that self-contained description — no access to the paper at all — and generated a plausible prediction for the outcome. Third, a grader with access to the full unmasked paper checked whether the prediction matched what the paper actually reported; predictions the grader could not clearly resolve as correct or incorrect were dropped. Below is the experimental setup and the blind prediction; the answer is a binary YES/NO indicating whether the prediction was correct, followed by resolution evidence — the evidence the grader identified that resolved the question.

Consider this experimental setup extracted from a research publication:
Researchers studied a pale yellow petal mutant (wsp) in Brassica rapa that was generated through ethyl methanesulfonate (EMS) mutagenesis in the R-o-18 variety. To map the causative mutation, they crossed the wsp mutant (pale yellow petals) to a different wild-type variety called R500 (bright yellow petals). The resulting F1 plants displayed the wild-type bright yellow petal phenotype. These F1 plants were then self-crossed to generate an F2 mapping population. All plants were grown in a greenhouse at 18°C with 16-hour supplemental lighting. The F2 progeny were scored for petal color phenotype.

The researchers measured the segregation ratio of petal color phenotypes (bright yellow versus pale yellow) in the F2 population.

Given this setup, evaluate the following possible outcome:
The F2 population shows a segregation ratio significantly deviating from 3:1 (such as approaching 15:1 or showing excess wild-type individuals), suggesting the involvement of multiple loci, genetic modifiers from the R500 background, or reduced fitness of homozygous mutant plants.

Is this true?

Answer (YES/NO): NO